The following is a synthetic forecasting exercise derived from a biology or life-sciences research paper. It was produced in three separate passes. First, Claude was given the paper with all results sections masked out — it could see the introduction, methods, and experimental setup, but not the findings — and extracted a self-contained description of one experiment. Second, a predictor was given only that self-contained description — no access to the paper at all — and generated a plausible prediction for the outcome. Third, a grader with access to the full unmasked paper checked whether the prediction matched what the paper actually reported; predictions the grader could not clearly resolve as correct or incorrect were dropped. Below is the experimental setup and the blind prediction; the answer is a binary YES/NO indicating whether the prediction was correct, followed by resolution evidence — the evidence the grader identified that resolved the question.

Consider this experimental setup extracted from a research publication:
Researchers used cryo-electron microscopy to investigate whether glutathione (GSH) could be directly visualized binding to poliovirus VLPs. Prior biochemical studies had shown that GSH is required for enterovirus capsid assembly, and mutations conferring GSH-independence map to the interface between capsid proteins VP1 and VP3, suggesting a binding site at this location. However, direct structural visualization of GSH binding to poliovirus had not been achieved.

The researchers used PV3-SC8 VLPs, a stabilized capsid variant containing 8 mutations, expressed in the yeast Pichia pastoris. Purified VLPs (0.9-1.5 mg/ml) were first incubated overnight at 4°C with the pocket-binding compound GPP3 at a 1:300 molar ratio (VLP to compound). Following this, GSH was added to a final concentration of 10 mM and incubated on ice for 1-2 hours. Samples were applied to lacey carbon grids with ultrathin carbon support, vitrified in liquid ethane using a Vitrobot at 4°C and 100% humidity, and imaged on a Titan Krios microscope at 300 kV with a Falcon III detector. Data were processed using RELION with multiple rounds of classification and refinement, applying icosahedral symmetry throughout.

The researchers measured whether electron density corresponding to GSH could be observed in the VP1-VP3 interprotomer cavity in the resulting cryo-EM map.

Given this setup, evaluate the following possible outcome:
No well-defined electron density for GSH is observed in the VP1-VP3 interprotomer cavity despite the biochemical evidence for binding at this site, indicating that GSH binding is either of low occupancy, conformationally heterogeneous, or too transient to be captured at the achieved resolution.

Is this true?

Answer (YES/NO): NO